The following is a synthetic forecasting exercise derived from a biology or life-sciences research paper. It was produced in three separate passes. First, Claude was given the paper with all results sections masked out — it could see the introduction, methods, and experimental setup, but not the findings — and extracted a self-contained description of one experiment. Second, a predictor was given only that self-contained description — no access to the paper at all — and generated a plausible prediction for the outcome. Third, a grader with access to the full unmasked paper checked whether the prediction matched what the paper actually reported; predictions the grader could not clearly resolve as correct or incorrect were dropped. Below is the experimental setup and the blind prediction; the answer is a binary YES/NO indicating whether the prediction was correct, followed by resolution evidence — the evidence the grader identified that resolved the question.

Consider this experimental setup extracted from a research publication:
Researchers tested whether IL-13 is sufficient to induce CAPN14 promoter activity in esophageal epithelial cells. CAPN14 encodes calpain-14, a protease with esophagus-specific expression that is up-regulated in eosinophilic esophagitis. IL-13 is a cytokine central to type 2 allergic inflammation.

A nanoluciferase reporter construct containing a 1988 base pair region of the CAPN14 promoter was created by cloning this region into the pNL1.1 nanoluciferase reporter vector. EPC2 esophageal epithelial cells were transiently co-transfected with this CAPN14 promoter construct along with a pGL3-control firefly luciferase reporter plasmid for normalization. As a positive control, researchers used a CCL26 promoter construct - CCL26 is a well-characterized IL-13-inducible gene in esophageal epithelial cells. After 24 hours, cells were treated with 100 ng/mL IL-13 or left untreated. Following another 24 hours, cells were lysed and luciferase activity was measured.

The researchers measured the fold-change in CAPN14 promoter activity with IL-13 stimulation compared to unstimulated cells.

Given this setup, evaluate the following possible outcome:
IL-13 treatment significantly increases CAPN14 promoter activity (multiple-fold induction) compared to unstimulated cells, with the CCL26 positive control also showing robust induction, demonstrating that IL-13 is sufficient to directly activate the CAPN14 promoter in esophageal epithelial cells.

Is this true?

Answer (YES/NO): YES